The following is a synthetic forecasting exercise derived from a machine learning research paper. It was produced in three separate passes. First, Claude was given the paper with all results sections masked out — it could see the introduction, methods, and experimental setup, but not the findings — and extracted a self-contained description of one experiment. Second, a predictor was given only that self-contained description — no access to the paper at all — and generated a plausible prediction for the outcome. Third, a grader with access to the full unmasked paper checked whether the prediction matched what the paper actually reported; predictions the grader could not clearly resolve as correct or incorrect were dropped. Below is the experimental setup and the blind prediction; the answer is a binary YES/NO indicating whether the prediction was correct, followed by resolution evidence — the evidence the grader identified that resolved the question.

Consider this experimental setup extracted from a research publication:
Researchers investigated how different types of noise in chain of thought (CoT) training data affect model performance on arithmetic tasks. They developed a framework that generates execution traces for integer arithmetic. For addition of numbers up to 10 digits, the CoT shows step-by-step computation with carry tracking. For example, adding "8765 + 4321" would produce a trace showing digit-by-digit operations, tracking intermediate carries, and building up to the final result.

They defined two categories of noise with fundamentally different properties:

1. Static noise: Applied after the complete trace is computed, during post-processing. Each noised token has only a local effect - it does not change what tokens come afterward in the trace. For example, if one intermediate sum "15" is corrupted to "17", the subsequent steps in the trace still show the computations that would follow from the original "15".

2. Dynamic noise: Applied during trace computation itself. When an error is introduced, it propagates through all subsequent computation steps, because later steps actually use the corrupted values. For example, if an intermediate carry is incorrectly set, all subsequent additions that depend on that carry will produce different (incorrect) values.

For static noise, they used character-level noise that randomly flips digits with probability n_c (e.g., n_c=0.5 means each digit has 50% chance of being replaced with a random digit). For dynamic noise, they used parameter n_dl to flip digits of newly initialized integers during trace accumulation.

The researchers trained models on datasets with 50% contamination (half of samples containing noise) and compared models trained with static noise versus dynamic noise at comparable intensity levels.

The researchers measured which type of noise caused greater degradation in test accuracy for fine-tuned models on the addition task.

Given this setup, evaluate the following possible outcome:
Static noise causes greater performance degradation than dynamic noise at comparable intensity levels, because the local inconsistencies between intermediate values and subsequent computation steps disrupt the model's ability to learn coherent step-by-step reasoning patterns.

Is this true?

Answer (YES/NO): NO